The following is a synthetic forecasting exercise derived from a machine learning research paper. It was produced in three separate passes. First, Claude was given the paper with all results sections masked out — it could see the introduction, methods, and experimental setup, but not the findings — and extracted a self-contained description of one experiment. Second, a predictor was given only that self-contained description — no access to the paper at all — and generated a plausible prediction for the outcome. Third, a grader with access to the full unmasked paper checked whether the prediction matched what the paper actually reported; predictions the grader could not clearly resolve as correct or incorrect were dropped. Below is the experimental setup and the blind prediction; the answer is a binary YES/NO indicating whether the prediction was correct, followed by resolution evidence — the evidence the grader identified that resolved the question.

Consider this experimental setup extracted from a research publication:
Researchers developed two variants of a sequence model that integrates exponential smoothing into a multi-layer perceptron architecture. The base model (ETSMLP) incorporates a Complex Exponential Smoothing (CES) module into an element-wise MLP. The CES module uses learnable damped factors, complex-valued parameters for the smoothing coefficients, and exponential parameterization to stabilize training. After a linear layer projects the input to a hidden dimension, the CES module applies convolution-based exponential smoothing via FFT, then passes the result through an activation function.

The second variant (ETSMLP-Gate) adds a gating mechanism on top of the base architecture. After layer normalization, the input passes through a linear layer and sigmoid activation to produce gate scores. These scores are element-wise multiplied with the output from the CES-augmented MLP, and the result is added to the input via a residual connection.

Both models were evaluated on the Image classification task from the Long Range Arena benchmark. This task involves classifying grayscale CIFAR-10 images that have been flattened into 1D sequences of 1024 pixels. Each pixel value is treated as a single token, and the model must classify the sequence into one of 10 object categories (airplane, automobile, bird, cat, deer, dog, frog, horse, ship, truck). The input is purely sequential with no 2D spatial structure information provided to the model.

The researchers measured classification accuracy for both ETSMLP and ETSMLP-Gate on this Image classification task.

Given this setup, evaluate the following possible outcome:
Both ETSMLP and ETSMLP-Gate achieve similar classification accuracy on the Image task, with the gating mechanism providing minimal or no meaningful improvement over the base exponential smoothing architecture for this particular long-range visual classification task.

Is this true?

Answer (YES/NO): NO